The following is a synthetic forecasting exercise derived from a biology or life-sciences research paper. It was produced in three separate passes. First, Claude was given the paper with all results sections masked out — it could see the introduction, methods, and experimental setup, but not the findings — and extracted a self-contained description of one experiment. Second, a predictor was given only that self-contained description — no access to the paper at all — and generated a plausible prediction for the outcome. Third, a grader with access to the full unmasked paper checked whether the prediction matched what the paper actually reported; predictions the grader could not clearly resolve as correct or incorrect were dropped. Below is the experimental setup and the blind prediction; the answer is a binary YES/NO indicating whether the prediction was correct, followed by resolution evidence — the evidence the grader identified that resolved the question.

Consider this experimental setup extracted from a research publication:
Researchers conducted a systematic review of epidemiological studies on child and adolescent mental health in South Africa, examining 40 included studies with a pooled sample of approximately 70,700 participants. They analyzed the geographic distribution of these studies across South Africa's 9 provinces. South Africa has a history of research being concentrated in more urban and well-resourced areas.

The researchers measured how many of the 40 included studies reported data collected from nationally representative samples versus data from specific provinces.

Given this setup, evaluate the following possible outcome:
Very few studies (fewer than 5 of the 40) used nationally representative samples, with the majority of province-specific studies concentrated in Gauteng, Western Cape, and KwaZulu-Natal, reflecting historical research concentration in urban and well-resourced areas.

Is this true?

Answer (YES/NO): NO